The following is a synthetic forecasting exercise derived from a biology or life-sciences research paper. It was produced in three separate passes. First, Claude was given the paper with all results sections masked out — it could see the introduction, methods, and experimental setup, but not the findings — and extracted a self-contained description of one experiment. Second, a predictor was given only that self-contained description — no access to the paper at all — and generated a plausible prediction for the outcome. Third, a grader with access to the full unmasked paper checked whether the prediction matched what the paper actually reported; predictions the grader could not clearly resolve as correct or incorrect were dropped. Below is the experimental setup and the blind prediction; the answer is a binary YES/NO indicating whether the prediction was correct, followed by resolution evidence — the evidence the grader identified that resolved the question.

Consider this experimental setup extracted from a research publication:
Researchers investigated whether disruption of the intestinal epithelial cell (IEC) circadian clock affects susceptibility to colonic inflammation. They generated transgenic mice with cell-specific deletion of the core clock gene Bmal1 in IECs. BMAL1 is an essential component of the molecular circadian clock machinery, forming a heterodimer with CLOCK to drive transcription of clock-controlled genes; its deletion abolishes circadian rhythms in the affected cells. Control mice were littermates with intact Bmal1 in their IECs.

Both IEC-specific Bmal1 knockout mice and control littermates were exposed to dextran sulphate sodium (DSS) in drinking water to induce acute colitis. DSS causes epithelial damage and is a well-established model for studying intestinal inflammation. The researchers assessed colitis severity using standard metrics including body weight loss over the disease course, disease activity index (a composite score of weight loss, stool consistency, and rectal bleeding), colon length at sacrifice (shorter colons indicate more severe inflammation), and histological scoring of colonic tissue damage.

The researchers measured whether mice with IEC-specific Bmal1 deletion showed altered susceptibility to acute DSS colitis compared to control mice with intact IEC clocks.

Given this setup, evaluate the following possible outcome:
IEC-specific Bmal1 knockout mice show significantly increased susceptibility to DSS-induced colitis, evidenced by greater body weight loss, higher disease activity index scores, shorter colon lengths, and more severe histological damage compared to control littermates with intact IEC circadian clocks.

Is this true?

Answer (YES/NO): NO